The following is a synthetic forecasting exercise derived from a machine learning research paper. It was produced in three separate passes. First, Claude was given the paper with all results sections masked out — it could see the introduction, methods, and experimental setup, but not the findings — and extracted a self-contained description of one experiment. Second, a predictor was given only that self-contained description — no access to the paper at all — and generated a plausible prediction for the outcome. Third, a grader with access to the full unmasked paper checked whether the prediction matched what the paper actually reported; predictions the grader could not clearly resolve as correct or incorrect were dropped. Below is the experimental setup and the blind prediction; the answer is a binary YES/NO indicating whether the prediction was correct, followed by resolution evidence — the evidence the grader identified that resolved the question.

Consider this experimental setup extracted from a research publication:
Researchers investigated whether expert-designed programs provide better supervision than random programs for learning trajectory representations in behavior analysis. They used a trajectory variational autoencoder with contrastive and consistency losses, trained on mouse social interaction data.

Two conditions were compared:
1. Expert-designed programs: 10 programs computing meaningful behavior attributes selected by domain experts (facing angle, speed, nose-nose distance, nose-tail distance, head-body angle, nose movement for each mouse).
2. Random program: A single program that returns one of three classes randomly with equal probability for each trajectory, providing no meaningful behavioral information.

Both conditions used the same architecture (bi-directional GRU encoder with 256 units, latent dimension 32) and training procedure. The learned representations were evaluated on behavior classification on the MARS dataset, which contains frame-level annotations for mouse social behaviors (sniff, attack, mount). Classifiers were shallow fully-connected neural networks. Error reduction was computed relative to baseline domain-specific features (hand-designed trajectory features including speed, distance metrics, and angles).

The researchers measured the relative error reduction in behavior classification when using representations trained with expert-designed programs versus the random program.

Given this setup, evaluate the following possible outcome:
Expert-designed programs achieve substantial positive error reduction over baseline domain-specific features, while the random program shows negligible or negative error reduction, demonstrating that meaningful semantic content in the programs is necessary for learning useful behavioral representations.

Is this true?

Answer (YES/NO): NO